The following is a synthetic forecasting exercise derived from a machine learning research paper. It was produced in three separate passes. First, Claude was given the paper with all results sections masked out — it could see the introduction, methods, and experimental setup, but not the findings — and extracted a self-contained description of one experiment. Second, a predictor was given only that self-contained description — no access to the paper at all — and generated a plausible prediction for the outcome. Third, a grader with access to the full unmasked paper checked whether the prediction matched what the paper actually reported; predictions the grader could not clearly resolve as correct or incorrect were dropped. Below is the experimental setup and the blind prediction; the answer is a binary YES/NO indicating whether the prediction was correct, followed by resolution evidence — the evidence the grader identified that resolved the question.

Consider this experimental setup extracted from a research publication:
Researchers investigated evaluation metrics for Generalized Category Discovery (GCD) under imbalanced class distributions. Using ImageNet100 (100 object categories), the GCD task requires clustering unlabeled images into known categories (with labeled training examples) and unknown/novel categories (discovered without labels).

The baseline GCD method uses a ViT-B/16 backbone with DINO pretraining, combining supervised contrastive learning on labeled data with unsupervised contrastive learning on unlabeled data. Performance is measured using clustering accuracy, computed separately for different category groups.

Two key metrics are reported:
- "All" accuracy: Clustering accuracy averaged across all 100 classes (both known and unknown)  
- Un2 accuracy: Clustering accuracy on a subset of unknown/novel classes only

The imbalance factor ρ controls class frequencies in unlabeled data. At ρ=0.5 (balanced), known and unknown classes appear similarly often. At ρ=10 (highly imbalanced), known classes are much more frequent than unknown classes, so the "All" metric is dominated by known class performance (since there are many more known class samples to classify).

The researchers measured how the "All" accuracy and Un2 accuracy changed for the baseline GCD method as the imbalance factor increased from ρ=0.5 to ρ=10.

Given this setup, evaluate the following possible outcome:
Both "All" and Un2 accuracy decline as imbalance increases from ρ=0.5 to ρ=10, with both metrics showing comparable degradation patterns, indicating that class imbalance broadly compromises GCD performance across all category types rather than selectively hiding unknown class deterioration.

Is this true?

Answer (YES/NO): NO